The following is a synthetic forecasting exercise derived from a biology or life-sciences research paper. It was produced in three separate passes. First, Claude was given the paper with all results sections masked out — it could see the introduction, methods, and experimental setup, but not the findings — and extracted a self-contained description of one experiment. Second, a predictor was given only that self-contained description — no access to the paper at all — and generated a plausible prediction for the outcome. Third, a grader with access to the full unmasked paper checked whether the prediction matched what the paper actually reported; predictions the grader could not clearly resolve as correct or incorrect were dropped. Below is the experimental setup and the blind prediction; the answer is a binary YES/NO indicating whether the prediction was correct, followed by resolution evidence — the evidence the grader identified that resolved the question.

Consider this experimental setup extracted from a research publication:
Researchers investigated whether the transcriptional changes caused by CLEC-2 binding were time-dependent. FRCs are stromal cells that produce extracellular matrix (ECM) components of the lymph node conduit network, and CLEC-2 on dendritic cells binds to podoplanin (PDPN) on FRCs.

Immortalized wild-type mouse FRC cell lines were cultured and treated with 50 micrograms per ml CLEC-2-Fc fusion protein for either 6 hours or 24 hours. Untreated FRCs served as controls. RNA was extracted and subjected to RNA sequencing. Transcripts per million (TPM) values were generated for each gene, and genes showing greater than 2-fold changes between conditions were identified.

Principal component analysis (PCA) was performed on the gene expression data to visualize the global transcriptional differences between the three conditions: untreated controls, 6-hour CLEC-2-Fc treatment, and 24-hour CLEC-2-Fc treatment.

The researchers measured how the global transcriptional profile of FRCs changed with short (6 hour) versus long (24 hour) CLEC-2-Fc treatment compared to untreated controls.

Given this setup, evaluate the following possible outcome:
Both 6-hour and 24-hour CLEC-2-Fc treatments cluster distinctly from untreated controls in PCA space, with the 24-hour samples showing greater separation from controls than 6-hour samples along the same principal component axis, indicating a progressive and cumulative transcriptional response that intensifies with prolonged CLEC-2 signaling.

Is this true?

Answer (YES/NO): NO